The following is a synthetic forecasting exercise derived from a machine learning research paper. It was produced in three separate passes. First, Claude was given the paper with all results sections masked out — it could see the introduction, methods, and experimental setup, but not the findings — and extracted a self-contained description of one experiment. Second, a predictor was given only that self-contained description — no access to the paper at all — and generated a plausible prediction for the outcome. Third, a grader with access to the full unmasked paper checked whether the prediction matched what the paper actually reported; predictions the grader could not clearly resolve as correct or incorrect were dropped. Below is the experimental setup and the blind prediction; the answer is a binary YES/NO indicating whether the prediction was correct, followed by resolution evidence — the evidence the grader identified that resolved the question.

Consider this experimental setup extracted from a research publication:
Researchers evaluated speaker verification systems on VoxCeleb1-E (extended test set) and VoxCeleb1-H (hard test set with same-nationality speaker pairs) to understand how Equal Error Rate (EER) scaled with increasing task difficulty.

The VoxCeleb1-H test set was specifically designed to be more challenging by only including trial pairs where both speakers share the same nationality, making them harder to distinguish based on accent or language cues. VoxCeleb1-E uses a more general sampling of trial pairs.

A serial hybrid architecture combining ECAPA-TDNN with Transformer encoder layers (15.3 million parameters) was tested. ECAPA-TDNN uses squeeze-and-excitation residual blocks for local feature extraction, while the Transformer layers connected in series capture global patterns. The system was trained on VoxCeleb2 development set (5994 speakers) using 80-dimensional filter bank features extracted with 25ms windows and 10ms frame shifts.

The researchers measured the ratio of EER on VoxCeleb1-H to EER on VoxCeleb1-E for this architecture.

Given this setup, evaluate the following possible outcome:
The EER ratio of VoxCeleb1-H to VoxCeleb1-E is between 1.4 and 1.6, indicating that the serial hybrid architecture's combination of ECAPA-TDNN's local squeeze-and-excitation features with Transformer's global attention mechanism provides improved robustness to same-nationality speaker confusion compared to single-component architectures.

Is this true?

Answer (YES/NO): NO